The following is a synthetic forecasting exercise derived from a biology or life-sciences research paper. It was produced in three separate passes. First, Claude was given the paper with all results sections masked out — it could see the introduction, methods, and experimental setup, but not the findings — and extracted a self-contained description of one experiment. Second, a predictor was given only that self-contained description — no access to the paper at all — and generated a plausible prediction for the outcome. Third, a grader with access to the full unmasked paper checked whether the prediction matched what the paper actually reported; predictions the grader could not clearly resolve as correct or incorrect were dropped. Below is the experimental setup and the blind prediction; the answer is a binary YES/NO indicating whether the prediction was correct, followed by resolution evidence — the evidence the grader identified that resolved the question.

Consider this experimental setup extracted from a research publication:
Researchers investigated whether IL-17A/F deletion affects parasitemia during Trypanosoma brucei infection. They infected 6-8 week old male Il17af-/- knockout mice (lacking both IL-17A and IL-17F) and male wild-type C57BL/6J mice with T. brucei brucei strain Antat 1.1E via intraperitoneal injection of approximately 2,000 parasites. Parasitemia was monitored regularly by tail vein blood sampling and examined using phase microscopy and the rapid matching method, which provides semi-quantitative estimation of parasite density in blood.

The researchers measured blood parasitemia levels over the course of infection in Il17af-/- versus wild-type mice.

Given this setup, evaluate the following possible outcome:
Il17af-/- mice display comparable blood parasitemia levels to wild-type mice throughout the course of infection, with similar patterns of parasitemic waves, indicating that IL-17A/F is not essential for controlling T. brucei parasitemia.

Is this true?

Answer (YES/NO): NO